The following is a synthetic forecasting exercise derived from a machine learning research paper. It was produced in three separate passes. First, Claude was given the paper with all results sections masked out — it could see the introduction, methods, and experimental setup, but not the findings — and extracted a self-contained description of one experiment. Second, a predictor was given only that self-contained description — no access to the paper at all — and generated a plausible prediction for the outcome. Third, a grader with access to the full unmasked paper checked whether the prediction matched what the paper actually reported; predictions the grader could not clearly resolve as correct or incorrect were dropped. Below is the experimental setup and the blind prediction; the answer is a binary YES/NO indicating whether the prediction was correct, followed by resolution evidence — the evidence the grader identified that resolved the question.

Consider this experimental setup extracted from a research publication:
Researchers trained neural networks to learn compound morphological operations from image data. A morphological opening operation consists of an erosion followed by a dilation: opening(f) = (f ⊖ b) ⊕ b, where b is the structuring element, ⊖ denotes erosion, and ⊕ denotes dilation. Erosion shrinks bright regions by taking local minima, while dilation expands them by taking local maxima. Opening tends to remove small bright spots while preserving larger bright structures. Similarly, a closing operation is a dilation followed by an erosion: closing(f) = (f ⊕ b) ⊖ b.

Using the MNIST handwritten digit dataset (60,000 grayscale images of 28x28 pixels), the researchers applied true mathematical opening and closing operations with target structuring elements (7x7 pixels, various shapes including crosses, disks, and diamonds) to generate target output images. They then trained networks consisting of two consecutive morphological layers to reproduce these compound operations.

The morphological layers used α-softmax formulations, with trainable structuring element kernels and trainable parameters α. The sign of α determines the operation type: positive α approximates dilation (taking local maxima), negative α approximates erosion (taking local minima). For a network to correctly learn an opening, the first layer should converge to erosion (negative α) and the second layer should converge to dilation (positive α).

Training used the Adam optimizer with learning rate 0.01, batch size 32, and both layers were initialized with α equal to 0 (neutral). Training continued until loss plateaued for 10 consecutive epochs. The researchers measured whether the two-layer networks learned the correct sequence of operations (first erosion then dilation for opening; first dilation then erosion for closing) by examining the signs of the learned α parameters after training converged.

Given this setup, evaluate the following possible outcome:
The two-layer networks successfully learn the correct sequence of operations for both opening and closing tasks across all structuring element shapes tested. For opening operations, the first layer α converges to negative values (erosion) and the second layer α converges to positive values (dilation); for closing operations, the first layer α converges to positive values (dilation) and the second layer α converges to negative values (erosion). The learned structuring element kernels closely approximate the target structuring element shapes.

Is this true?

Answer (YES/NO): NO